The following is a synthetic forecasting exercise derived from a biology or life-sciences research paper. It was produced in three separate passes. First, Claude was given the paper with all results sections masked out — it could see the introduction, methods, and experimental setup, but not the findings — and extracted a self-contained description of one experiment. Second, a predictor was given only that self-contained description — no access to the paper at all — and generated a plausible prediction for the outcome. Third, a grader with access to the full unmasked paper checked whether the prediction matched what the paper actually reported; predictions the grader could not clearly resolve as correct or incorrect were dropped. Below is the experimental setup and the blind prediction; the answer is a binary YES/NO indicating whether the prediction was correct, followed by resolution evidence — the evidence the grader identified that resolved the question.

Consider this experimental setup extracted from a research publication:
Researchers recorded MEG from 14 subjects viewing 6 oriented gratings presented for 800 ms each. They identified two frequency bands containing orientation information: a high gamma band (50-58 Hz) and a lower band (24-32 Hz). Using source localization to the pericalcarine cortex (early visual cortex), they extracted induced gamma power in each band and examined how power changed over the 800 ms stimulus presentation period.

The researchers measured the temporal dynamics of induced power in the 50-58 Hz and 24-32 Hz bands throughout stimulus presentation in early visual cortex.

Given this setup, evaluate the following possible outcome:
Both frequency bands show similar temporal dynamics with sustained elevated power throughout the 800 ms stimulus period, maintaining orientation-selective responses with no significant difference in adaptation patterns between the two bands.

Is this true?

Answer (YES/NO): NO